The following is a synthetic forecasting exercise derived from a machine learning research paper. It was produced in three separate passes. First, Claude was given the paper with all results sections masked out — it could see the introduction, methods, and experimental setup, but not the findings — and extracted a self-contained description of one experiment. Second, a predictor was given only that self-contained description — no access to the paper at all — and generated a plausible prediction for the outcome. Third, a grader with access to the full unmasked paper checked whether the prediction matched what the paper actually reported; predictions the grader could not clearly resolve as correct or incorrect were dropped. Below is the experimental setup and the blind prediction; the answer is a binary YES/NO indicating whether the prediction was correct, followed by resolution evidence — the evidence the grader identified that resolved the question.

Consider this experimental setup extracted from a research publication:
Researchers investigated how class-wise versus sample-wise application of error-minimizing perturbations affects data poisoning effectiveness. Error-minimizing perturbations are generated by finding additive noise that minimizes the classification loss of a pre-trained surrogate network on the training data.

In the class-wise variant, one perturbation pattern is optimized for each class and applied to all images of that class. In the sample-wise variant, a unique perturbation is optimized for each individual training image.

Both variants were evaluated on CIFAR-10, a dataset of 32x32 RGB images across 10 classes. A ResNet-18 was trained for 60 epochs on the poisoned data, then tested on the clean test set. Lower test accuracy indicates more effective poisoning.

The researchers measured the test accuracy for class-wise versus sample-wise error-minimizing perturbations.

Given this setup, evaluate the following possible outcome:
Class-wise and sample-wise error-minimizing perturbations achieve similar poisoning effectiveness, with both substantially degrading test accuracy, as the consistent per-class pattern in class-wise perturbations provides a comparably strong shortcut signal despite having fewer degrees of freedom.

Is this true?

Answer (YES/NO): NO